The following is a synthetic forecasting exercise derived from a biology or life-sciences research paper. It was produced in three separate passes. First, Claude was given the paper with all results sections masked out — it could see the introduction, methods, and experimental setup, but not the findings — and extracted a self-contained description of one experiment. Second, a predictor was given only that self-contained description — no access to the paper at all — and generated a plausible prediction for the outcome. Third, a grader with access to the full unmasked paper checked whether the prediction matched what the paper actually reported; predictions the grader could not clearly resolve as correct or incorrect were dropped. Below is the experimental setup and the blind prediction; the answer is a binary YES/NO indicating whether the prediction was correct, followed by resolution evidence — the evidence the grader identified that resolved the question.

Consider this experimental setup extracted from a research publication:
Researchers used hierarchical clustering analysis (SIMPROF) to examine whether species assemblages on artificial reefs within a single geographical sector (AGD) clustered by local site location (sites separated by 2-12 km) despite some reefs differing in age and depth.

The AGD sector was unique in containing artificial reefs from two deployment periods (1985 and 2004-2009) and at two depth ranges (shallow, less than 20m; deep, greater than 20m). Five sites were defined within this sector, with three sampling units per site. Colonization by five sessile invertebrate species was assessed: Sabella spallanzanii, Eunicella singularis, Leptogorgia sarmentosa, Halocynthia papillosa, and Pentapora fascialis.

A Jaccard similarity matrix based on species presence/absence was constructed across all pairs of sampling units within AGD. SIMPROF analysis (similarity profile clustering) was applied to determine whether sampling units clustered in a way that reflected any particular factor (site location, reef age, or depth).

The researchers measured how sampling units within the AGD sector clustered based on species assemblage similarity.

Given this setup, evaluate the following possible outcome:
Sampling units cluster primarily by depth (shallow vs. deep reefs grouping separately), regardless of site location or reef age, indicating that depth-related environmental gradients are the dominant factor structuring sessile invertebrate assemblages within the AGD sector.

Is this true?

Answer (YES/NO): NO